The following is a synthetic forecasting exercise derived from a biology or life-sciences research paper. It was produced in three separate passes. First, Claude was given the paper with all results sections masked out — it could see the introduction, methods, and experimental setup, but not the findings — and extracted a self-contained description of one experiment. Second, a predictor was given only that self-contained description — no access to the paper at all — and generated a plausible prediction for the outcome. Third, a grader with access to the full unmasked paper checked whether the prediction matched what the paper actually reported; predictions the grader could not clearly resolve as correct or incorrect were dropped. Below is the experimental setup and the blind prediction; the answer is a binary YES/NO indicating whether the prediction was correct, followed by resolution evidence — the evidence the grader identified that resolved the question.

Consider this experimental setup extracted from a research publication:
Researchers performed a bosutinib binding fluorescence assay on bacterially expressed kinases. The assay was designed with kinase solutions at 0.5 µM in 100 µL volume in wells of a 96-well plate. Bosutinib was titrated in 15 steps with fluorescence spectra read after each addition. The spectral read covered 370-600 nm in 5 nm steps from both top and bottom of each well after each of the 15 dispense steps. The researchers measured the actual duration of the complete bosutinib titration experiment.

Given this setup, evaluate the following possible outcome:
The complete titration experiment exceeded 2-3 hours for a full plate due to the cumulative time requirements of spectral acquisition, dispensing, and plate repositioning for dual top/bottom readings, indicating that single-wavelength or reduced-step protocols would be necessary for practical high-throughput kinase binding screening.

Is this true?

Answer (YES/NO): NO